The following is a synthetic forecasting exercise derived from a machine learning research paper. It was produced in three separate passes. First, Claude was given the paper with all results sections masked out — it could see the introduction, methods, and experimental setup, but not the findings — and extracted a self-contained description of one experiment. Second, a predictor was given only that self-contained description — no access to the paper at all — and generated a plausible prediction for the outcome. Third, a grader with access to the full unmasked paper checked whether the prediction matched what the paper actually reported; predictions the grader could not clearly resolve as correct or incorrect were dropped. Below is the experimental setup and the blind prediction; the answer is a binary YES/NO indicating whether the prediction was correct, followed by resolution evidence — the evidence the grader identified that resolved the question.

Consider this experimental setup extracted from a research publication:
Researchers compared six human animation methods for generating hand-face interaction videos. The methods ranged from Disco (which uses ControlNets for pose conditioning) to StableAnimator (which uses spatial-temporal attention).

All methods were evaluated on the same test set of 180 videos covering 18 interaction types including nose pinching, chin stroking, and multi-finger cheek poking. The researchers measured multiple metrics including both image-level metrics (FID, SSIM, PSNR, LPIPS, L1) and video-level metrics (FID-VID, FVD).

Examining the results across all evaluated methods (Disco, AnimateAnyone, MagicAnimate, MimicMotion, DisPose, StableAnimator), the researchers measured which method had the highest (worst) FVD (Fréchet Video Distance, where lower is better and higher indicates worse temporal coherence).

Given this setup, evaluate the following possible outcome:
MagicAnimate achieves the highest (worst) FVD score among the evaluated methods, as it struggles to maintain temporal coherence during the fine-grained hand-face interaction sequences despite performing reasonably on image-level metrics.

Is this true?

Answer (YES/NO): NO